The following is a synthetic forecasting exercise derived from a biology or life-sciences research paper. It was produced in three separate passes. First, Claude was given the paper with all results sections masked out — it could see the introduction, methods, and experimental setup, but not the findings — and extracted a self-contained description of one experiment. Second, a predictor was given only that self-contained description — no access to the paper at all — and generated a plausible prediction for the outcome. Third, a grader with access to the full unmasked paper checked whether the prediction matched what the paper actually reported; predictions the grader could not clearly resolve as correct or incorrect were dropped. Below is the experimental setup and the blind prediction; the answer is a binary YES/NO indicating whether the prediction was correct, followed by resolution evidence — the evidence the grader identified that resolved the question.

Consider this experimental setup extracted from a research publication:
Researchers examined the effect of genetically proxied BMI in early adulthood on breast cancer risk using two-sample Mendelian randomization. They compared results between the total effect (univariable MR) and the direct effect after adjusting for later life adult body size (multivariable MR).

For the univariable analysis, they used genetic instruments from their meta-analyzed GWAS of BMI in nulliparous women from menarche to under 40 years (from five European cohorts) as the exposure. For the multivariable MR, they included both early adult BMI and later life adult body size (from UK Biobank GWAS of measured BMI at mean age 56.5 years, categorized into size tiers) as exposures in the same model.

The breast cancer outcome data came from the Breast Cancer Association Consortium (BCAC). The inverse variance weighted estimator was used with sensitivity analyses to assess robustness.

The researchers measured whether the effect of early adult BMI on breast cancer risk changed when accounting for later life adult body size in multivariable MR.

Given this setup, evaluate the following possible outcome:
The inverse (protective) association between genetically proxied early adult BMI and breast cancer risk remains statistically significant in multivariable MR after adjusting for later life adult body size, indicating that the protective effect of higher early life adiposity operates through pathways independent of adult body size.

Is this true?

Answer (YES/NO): YES